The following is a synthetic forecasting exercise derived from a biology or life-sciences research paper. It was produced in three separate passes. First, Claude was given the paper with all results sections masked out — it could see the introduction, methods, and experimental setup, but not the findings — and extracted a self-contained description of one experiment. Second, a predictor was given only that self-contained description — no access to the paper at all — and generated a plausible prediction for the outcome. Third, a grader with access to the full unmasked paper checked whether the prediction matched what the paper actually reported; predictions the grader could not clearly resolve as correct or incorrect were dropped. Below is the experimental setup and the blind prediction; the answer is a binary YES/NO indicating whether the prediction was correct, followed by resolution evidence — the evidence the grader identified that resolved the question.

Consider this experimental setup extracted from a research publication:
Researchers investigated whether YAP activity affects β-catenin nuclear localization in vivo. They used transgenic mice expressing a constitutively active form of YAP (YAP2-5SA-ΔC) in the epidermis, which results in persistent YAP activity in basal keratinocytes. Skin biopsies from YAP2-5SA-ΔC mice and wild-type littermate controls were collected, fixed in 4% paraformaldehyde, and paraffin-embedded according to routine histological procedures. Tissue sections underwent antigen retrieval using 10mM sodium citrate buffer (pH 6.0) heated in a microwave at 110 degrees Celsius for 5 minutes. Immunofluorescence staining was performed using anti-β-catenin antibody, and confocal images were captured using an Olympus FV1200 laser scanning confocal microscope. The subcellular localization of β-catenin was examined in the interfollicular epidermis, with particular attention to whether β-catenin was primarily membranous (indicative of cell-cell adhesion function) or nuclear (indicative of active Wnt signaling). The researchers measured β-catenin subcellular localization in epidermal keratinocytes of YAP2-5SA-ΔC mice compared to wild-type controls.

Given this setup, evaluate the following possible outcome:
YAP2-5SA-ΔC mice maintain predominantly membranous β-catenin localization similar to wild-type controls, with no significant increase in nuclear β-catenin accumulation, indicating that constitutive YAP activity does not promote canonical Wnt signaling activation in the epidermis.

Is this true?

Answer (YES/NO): NO